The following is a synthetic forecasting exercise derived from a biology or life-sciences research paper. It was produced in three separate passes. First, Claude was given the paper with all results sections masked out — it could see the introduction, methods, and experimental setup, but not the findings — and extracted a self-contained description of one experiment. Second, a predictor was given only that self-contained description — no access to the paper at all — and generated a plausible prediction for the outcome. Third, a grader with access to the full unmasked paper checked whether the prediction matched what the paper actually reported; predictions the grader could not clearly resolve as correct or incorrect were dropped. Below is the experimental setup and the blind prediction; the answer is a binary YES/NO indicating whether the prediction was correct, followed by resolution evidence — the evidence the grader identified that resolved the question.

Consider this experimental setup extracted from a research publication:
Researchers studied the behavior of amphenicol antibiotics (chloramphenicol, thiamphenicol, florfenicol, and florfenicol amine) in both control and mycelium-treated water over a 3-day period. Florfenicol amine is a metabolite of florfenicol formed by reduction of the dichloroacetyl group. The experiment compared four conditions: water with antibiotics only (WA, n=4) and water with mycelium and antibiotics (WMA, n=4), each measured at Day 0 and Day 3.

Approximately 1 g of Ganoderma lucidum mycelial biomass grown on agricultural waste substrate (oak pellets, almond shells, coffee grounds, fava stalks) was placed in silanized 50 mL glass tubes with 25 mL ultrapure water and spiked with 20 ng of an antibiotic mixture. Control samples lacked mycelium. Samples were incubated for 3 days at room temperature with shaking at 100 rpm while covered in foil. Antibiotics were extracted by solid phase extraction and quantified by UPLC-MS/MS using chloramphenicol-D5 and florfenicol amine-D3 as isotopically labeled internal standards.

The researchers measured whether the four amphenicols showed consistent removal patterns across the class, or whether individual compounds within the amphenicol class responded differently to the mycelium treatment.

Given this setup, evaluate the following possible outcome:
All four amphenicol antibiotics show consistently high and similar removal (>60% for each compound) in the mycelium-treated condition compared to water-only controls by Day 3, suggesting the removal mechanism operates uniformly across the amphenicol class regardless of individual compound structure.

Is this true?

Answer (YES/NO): NO